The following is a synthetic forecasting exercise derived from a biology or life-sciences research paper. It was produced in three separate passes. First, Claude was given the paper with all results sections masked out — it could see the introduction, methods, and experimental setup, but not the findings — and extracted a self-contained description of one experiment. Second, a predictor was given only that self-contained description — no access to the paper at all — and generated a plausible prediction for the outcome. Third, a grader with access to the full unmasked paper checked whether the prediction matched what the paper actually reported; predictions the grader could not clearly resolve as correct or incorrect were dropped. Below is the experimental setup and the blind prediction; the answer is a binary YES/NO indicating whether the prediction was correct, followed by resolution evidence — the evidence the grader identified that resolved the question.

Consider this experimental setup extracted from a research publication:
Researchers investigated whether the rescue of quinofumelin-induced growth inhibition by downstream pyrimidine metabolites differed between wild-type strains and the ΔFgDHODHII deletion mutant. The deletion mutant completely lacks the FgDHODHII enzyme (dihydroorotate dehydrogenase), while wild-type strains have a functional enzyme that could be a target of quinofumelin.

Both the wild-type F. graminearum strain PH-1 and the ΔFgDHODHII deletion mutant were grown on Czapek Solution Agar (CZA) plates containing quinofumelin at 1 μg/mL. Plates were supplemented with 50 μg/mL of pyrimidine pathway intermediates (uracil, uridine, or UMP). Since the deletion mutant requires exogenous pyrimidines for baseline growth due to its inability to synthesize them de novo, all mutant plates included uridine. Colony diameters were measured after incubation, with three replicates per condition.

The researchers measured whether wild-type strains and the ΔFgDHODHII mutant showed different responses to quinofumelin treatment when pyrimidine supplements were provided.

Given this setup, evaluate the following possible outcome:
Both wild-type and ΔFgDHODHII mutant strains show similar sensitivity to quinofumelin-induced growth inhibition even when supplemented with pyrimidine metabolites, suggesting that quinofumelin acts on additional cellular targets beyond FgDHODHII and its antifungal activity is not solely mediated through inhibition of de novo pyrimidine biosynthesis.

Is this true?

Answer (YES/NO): NO